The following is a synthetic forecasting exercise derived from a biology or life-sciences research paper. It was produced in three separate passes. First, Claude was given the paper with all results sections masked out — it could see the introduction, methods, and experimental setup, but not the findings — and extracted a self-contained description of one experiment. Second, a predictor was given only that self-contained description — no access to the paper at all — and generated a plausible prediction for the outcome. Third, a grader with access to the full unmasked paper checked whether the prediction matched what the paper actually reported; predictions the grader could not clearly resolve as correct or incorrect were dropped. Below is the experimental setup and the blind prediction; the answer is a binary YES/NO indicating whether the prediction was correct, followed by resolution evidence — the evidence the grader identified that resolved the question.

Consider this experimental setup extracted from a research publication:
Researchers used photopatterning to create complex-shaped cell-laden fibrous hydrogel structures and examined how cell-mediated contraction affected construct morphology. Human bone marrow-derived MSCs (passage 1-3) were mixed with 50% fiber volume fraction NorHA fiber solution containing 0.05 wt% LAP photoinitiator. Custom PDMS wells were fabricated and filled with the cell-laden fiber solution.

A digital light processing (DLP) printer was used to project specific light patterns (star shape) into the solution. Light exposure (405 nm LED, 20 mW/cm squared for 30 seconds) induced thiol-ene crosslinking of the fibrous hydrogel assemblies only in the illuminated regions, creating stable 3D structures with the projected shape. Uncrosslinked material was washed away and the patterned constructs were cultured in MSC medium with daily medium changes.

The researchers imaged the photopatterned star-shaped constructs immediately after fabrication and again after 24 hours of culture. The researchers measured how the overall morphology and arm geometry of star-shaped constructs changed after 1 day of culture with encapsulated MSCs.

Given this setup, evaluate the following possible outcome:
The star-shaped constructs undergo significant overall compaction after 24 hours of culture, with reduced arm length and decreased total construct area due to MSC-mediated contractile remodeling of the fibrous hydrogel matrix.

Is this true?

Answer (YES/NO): YES